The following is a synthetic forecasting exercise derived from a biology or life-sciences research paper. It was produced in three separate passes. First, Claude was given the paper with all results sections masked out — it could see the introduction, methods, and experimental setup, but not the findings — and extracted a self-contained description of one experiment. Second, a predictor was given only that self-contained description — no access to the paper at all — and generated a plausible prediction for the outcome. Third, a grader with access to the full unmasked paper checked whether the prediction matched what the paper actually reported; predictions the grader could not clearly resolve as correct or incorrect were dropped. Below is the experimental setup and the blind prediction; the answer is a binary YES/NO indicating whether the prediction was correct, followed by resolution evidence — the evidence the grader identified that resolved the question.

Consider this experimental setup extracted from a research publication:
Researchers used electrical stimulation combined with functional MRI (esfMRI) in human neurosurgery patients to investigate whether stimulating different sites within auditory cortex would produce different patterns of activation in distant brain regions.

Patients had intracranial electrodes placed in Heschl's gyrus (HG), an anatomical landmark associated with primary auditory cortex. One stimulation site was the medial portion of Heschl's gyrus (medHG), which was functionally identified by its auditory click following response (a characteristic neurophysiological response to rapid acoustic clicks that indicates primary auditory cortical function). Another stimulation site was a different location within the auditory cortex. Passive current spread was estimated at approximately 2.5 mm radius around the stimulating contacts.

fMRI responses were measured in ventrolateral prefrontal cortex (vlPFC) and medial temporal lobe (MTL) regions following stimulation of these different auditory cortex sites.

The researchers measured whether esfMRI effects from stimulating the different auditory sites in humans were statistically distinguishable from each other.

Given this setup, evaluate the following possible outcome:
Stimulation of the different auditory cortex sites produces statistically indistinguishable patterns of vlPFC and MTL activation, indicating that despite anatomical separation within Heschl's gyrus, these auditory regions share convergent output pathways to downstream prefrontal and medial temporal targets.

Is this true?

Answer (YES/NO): NO